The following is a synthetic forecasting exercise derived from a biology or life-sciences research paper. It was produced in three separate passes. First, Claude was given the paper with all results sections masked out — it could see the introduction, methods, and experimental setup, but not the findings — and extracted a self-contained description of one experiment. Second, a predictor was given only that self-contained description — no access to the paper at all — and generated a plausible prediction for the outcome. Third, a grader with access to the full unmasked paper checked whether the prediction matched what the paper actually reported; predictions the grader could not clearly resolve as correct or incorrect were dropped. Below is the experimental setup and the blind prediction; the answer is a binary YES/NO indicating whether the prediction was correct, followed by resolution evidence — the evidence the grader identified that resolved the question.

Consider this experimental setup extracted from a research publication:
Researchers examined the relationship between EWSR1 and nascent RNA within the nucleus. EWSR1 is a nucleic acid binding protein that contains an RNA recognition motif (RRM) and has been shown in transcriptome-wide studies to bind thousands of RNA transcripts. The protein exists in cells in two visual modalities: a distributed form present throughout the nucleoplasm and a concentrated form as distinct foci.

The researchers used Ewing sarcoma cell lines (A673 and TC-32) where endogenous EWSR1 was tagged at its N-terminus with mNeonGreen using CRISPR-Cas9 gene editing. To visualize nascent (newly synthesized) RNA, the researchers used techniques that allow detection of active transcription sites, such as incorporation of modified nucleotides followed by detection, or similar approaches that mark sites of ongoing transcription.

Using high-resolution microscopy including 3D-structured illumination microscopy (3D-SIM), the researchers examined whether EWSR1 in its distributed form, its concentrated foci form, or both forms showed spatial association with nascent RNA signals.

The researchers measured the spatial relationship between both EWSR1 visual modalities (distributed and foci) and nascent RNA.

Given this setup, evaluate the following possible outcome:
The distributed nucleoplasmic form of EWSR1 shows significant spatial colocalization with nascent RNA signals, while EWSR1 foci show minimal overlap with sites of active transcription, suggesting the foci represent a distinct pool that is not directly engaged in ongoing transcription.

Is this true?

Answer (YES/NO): NO